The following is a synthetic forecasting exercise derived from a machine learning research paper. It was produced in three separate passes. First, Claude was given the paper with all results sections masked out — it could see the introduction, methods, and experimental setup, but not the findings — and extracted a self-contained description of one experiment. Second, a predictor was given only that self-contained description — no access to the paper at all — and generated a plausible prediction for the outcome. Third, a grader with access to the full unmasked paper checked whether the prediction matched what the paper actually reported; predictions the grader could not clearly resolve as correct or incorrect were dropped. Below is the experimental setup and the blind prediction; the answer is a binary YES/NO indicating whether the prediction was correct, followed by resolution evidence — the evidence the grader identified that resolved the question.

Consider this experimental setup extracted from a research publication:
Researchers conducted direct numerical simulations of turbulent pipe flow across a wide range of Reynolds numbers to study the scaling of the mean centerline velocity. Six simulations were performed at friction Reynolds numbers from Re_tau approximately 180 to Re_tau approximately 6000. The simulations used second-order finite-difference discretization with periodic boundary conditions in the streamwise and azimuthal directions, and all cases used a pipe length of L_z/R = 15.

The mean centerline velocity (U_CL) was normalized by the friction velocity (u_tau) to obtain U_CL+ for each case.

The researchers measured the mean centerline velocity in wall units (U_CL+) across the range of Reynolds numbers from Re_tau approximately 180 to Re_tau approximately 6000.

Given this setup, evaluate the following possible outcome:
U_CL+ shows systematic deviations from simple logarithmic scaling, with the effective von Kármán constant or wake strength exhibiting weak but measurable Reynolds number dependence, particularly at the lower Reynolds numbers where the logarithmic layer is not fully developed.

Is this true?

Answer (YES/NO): NO